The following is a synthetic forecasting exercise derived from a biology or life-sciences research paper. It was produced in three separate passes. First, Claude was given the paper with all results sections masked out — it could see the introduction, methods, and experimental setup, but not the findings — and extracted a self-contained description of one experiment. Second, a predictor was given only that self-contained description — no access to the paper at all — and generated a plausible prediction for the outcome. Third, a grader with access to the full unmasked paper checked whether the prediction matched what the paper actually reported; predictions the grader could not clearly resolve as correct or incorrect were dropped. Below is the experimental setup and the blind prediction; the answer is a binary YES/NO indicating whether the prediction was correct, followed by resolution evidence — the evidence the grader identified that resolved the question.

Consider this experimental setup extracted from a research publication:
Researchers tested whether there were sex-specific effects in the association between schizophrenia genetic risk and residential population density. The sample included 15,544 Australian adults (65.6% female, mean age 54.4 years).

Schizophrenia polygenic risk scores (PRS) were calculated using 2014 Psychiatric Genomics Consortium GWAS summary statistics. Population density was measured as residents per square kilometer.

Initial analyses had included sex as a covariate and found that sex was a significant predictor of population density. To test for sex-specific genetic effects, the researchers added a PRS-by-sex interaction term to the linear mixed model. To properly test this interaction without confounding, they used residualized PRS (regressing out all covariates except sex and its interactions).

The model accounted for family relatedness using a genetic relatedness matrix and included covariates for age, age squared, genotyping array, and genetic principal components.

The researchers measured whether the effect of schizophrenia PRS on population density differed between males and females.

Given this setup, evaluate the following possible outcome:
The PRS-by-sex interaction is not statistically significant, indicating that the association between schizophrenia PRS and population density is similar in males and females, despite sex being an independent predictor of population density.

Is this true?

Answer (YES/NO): YES